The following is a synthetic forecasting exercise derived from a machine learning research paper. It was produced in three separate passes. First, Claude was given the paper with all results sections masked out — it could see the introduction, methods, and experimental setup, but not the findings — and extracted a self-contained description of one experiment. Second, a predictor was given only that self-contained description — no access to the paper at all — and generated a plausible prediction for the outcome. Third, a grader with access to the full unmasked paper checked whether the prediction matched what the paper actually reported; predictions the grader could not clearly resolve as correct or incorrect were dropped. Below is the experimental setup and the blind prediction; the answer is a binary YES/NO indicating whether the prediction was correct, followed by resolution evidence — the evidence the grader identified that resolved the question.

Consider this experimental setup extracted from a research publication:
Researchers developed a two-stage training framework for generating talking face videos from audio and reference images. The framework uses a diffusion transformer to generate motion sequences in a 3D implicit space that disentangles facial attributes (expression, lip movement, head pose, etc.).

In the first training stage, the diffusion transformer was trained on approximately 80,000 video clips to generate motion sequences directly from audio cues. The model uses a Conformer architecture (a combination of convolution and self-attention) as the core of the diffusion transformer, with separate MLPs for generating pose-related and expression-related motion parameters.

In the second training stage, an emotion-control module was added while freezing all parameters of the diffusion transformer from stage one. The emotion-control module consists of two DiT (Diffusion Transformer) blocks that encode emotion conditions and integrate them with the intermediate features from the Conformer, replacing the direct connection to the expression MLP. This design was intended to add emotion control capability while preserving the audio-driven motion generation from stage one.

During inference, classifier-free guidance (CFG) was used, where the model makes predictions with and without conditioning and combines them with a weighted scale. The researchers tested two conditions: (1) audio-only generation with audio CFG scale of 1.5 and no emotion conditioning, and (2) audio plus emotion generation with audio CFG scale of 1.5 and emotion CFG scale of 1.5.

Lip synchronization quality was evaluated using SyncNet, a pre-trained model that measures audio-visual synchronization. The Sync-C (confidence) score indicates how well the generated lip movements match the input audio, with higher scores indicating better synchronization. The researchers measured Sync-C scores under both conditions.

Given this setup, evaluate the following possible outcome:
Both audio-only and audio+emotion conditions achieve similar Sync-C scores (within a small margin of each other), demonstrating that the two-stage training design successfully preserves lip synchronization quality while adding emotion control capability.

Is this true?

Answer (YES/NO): NO